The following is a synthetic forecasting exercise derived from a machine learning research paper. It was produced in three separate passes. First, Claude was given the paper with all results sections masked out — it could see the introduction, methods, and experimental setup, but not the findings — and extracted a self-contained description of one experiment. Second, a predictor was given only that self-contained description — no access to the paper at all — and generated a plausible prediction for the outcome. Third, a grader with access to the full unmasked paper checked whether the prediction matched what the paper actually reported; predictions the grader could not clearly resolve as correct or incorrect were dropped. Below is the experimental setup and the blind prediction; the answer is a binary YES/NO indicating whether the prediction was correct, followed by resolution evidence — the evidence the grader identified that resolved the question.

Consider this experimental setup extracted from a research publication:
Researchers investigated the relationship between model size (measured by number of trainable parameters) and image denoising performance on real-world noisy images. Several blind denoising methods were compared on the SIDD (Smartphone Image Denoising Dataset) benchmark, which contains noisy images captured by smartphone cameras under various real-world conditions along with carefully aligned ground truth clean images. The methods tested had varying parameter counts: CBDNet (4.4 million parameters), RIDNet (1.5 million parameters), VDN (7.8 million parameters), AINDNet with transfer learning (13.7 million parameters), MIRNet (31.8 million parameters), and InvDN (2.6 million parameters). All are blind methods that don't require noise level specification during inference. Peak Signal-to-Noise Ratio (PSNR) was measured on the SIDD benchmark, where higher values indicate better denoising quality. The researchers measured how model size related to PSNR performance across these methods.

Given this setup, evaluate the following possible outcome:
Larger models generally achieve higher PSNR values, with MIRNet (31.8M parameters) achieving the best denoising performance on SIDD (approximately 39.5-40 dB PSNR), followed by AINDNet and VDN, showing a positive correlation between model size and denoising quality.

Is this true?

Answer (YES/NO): NO